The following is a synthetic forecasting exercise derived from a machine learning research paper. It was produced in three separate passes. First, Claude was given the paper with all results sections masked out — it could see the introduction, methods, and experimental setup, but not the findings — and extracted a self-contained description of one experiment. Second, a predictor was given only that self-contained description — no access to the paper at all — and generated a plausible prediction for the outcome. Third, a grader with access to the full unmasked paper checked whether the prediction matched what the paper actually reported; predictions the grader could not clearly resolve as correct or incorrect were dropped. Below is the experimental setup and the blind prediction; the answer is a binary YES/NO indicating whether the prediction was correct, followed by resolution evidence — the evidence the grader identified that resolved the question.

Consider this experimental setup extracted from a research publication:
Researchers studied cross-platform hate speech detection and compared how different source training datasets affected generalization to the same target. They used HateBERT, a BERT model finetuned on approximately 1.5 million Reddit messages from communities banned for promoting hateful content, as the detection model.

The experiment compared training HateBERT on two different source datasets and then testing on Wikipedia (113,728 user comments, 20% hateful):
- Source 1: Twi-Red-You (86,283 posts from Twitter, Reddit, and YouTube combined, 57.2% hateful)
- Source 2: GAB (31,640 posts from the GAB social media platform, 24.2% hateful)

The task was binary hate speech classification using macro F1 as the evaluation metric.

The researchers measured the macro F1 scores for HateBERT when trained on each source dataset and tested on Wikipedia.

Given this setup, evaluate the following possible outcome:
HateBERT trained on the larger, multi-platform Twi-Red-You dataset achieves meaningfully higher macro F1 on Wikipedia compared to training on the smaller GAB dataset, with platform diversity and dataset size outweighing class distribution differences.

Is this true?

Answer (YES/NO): NO